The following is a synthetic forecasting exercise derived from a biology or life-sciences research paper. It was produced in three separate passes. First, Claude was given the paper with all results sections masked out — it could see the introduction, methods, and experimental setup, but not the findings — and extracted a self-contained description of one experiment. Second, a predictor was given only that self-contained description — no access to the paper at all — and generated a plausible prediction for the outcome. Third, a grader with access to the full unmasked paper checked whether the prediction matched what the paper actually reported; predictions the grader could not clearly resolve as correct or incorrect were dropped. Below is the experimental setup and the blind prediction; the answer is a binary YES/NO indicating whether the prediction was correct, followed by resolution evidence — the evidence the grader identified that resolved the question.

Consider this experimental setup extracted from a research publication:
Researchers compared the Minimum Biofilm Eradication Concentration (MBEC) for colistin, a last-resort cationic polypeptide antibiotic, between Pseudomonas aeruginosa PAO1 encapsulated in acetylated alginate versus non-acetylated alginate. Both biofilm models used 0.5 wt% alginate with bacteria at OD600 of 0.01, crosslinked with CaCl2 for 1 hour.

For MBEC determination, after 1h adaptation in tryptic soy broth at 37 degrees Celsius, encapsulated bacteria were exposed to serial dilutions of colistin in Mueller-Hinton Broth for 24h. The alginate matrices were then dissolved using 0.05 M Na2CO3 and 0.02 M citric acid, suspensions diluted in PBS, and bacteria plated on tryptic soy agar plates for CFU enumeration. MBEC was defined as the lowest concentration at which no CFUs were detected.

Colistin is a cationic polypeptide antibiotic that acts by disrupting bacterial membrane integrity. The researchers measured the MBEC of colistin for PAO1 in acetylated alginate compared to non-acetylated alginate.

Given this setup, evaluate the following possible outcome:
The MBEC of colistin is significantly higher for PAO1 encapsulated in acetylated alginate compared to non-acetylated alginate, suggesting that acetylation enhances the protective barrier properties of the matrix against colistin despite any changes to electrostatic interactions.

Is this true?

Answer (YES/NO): NO